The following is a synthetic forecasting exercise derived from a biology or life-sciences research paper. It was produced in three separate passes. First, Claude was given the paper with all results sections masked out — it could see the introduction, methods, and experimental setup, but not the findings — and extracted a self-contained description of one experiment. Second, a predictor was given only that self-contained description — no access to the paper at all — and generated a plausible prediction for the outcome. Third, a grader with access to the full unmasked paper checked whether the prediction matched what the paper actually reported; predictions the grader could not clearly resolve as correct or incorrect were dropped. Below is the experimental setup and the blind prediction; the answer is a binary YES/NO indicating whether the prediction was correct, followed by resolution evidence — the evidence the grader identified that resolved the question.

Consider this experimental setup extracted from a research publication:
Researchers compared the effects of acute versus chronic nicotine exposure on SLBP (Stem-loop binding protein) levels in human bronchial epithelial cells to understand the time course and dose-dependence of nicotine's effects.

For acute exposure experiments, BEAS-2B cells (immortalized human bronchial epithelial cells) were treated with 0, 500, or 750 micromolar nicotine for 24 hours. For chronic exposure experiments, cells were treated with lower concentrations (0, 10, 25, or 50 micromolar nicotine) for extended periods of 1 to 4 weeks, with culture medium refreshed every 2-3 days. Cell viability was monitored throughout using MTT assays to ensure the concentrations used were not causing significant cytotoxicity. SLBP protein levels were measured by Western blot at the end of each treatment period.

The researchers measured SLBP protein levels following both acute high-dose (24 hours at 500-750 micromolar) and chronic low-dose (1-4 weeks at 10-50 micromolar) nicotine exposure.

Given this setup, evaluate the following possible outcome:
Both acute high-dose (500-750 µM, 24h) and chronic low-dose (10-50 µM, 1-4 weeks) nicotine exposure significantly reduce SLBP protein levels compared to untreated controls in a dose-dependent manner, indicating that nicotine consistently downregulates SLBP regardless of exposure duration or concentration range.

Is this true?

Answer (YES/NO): NO